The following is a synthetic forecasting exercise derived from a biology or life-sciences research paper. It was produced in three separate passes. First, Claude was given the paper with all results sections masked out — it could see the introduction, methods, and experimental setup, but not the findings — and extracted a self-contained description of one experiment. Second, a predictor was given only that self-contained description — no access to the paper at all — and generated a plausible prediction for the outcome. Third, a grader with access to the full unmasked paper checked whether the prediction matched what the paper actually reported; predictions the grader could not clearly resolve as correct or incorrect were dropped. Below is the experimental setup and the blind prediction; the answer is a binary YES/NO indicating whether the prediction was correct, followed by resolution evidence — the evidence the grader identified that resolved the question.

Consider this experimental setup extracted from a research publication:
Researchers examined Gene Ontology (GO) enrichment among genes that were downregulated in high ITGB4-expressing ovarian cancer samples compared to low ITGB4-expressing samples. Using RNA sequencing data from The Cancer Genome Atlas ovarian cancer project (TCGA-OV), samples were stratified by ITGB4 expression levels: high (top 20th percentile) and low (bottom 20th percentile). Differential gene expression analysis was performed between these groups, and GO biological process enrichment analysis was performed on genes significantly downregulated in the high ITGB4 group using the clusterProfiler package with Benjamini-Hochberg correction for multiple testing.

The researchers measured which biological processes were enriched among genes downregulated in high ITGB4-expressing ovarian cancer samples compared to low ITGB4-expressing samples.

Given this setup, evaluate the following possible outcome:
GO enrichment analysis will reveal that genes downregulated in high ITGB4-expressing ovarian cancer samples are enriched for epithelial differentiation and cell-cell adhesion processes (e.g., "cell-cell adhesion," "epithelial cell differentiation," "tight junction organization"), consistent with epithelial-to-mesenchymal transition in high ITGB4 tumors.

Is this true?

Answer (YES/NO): NO